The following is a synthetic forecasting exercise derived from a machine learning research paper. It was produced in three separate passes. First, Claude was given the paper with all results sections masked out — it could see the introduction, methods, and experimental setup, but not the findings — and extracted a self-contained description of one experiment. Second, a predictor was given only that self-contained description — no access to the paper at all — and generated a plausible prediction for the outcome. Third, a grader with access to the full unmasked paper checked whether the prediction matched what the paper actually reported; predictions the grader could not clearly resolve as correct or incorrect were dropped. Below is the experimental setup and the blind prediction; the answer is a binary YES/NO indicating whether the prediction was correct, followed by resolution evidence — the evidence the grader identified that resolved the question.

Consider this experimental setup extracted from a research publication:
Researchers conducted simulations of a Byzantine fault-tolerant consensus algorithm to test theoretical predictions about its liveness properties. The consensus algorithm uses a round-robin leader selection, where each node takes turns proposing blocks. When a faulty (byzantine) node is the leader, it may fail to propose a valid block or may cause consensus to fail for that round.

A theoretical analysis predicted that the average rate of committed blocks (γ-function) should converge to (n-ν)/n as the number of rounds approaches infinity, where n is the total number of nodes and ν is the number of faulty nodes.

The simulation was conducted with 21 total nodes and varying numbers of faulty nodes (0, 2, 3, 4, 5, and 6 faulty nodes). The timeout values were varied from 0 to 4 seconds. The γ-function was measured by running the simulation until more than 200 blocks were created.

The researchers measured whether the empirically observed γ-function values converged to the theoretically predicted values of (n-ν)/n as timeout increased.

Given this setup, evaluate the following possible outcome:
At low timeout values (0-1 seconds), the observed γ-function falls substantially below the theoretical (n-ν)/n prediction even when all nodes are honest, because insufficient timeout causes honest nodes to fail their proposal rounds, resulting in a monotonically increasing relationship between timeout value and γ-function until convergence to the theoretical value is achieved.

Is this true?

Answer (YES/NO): YES